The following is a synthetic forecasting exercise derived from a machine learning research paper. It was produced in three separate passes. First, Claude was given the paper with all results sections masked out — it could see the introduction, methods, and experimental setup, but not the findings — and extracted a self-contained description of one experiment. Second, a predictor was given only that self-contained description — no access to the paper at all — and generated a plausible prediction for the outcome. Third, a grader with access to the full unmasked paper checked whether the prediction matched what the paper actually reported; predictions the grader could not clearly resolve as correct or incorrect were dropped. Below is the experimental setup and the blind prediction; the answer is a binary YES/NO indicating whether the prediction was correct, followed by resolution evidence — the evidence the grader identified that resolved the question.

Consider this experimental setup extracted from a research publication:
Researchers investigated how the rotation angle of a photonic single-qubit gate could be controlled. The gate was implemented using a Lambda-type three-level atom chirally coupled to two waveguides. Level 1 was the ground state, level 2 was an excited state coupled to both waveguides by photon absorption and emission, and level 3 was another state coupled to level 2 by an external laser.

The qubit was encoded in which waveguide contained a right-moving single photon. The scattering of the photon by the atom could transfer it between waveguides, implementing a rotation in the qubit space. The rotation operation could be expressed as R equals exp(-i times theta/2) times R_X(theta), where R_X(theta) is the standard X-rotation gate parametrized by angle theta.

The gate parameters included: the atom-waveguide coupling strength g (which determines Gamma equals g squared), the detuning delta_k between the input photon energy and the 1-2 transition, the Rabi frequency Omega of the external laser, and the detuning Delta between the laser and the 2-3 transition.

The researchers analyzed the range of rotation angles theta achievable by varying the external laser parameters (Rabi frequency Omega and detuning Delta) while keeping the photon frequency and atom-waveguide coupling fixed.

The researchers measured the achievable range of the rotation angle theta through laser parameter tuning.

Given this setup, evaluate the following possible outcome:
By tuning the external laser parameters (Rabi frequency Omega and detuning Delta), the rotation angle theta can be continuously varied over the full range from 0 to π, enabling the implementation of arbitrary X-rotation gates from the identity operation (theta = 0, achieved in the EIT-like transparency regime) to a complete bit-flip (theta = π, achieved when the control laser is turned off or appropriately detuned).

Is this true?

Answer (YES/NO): NO